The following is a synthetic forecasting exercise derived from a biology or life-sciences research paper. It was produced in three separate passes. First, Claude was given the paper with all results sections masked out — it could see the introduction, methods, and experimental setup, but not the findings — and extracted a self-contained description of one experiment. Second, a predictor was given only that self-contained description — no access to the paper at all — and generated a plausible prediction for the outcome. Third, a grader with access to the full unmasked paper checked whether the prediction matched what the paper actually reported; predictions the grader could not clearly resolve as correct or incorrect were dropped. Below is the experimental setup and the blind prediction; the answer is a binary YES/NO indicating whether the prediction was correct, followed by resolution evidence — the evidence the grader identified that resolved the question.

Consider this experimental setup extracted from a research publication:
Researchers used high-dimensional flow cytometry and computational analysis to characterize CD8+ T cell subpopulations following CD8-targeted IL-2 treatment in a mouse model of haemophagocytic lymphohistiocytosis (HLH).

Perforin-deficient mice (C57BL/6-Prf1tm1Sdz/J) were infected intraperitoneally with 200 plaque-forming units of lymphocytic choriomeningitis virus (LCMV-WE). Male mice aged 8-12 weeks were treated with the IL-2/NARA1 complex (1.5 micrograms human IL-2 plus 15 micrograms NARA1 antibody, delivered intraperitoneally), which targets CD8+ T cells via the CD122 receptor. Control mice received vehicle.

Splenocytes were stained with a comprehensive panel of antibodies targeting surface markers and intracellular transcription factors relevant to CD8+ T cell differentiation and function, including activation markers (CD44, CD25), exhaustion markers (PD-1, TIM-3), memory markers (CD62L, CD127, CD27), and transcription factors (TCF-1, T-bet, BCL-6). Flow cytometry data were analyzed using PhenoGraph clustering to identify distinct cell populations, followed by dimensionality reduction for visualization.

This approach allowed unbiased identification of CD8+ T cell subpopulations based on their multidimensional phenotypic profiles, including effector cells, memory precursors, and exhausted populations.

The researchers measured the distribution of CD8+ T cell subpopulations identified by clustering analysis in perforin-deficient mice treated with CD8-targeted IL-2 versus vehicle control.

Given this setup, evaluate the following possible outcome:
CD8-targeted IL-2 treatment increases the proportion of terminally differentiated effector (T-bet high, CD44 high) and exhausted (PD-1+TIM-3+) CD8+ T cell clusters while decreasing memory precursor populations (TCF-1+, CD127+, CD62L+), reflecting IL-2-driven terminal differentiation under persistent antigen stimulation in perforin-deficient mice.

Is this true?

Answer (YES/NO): YES